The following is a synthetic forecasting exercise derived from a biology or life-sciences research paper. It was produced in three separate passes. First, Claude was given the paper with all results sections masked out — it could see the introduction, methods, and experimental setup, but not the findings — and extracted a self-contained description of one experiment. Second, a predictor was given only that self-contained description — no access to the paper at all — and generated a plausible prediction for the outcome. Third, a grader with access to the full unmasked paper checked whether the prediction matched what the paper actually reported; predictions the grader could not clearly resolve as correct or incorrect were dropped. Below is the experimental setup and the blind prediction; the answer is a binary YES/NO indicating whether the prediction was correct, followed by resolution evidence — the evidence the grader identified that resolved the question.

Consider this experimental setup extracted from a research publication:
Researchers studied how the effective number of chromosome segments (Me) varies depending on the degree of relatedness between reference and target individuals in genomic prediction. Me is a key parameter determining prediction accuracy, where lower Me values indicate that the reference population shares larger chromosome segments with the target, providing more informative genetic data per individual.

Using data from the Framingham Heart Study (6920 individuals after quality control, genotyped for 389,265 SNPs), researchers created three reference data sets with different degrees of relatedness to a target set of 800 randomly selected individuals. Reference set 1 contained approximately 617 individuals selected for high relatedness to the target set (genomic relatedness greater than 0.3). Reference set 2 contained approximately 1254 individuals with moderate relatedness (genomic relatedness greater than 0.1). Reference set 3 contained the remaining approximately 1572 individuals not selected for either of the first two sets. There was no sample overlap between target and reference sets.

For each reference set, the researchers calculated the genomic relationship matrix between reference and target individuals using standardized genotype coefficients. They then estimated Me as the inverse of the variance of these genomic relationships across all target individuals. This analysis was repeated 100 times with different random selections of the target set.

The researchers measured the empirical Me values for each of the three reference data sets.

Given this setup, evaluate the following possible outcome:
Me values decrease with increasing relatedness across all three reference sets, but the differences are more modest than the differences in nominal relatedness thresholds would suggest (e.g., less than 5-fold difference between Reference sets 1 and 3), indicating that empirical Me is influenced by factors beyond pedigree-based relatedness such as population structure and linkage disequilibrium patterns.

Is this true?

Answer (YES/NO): NO